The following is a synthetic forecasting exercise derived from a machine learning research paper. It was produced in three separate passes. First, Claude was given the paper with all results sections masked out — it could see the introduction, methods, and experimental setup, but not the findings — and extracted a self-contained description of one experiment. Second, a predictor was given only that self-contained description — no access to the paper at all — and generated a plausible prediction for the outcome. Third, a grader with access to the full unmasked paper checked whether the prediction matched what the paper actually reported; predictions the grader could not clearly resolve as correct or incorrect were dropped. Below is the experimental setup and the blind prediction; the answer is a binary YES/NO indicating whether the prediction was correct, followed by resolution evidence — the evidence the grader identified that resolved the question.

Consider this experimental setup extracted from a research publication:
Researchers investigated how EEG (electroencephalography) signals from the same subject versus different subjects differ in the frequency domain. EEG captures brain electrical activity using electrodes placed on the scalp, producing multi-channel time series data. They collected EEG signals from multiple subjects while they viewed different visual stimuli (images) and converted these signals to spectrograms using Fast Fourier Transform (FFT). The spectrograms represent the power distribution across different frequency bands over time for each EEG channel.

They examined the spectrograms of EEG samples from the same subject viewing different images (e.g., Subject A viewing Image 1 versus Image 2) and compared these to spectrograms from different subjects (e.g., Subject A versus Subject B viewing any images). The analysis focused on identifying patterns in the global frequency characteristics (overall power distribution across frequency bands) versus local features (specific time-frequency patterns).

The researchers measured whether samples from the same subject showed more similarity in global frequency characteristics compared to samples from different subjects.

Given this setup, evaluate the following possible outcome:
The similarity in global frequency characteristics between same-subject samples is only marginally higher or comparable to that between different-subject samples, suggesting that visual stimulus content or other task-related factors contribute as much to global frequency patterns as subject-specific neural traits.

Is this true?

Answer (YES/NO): NO